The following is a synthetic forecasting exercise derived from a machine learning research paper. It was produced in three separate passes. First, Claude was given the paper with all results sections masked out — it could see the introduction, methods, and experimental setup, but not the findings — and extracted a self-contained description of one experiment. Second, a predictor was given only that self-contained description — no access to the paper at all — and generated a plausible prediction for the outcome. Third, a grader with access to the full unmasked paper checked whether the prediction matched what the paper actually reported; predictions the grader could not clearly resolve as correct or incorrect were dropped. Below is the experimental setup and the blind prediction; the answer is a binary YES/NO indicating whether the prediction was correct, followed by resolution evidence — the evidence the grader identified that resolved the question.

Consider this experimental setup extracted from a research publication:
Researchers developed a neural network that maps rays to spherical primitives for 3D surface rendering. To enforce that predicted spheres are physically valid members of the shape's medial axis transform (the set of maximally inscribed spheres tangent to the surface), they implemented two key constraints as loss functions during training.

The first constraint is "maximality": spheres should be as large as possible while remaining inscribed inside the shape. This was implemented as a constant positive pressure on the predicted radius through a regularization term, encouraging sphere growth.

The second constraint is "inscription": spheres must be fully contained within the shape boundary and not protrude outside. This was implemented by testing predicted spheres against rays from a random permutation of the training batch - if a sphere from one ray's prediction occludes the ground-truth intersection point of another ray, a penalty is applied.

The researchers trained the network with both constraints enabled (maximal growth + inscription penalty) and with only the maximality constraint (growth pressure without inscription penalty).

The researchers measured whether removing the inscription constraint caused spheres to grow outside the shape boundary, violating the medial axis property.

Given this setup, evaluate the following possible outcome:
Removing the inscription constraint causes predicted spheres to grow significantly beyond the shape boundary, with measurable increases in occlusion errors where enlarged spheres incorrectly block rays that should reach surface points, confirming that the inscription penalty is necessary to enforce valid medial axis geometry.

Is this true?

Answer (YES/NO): NO